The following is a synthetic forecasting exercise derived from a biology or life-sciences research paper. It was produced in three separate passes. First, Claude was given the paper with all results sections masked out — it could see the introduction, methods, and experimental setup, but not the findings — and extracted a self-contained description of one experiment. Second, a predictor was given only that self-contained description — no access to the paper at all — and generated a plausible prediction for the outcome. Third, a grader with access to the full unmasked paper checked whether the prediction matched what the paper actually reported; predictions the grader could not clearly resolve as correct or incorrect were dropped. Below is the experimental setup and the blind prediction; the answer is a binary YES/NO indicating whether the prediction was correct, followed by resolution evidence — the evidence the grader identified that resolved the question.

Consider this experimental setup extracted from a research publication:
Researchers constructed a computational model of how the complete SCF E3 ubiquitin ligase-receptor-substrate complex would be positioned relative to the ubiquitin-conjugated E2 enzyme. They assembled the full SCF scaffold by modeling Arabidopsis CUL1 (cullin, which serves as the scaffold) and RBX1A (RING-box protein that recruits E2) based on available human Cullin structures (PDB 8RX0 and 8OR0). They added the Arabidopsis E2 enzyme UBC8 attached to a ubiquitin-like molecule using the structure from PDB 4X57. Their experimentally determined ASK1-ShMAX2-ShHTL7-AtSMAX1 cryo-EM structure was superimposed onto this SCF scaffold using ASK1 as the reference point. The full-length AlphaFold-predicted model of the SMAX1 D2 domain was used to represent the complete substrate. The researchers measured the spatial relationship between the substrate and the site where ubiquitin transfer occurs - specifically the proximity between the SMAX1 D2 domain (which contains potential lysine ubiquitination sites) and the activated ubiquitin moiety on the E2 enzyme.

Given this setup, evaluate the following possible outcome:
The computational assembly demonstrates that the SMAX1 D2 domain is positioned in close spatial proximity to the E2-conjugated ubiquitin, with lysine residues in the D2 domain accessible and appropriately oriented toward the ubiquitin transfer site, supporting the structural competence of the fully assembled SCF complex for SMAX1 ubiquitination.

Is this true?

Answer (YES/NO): YES